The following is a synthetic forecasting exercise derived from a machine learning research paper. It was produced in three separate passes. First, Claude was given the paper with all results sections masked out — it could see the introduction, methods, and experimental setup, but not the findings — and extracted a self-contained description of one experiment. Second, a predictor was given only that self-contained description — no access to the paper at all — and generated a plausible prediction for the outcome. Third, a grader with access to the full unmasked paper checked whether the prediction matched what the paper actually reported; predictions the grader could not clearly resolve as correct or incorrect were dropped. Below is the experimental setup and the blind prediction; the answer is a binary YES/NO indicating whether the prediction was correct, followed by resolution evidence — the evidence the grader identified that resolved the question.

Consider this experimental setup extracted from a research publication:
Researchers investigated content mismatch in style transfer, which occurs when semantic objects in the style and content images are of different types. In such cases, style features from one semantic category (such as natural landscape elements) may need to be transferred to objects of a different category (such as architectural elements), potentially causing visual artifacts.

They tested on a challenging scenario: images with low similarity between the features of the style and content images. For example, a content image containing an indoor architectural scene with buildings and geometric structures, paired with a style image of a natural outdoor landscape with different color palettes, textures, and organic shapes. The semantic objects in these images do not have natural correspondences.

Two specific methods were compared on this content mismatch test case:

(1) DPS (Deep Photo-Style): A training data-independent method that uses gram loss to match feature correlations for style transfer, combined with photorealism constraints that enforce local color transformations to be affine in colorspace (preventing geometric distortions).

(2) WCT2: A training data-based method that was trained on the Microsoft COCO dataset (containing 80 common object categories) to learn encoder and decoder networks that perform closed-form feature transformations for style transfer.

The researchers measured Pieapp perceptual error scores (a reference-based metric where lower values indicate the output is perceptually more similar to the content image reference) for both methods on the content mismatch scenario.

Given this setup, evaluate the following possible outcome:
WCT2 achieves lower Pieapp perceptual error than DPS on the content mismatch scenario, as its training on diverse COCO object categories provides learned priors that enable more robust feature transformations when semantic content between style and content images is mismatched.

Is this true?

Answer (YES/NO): YES